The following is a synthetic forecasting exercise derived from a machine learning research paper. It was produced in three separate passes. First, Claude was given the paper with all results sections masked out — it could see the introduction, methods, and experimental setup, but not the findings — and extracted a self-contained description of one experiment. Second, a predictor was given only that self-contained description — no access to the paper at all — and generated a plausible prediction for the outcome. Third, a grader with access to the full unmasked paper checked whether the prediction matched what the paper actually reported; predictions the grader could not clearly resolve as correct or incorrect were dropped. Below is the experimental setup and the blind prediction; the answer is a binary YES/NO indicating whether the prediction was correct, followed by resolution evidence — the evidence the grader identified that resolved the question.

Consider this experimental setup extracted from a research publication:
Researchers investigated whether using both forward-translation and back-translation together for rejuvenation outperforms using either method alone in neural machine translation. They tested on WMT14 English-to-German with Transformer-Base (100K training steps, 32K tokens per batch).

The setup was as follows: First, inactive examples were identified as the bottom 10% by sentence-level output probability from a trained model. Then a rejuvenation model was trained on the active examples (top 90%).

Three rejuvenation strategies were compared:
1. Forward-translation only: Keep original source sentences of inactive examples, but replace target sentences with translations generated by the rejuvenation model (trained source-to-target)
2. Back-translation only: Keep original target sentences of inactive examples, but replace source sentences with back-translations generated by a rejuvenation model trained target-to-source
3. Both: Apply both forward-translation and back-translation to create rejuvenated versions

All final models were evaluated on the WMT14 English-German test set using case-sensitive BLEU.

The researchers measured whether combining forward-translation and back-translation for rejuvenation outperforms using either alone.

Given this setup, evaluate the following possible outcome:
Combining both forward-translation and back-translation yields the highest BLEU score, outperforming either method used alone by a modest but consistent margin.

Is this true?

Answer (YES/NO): NO